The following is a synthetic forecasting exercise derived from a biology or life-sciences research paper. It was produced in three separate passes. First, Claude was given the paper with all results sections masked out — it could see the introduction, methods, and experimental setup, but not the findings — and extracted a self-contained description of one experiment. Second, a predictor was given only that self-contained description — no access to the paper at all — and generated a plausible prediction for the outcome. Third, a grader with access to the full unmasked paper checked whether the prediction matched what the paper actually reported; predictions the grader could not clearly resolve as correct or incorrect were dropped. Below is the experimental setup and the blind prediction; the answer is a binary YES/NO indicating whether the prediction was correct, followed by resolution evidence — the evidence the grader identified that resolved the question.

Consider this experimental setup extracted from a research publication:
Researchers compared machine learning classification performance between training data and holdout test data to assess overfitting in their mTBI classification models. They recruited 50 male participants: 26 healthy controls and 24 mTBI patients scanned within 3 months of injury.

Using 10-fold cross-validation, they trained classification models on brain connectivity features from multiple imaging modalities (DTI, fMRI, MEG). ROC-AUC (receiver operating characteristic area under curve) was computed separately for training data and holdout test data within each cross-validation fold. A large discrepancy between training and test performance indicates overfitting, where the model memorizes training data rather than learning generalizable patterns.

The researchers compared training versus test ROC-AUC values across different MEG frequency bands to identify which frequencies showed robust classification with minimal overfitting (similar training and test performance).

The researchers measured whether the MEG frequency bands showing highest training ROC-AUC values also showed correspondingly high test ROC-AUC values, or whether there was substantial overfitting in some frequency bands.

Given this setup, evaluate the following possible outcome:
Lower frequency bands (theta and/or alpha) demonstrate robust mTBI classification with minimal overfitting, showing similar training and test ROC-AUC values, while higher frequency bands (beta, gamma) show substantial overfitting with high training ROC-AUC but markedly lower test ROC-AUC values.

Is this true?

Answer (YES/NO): NO